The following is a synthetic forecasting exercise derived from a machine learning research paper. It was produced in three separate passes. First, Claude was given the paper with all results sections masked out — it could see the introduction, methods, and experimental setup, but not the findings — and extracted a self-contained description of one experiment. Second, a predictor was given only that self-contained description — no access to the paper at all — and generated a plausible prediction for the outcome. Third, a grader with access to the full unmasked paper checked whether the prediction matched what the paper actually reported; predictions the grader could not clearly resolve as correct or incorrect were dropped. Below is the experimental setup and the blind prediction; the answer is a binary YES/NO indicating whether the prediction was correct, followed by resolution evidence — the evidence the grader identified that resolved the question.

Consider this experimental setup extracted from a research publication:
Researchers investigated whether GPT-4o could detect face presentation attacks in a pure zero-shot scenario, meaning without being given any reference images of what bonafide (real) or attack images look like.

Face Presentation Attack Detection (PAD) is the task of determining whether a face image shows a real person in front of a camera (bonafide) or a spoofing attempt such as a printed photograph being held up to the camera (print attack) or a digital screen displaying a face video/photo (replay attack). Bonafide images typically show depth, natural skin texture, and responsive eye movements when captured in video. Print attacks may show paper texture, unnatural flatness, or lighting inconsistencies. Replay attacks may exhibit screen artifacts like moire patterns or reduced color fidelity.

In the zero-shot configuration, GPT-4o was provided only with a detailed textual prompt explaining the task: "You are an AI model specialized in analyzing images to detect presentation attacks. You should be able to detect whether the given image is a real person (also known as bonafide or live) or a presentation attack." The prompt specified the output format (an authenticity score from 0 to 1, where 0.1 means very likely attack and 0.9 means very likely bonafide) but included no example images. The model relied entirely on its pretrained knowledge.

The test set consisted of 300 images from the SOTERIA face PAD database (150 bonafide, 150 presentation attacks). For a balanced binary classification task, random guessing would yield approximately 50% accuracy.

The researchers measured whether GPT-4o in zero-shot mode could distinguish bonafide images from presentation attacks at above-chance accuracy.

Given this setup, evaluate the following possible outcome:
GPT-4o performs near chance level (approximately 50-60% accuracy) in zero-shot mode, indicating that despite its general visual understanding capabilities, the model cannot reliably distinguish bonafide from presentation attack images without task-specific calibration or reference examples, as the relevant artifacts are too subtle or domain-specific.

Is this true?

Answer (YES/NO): NO